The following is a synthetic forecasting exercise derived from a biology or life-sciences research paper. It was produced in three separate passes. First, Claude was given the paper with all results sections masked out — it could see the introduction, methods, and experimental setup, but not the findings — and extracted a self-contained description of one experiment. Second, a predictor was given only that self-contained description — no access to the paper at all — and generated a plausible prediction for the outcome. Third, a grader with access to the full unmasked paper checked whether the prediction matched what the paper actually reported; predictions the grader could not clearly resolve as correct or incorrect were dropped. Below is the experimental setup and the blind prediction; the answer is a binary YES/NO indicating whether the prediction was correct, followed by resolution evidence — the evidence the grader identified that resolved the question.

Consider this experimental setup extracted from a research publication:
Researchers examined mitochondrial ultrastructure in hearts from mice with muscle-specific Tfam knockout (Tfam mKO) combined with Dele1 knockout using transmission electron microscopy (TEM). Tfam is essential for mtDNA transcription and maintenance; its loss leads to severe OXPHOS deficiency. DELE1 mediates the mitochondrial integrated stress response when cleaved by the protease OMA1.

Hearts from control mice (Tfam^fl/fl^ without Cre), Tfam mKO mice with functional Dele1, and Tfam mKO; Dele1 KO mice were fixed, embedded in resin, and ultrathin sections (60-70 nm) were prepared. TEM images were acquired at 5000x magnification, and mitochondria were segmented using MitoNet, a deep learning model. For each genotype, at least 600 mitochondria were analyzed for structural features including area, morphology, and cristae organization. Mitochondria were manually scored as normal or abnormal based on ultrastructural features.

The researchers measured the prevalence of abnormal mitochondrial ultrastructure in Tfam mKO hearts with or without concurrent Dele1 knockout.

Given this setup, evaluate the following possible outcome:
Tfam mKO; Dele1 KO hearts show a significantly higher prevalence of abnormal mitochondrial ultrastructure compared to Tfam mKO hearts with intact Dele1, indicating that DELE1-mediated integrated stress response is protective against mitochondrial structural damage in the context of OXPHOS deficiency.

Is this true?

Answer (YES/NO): NO